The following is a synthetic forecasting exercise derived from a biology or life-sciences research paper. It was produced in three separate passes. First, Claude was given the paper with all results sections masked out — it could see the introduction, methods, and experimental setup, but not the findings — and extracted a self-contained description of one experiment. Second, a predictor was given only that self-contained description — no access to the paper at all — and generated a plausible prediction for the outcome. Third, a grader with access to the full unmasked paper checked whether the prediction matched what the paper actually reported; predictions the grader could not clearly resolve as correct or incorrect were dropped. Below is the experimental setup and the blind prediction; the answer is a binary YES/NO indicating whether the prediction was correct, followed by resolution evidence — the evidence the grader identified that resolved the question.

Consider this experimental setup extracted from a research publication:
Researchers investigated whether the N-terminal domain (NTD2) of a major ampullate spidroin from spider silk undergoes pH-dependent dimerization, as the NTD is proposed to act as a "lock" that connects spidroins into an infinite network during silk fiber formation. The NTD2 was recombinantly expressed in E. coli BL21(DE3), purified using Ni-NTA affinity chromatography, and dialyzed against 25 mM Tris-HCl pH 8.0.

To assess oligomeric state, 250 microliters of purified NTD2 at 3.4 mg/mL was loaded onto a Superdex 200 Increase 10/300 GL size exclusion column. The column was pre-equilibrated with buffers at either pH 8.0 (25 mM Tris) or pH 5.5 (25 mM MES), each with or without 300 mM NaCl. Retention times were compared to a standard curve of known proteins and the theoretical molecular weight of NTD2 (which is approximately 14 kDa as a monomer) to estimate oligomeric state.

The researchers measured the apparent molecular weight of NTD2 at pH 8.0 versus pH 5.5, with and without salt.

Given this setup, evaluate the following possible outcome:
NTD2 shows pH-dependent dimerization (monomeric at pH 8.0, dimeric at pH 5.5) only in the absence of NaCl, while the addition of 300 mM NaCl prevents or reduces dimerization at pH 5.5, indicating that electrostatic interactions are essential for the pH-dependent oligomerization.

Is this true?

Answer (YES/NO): NO